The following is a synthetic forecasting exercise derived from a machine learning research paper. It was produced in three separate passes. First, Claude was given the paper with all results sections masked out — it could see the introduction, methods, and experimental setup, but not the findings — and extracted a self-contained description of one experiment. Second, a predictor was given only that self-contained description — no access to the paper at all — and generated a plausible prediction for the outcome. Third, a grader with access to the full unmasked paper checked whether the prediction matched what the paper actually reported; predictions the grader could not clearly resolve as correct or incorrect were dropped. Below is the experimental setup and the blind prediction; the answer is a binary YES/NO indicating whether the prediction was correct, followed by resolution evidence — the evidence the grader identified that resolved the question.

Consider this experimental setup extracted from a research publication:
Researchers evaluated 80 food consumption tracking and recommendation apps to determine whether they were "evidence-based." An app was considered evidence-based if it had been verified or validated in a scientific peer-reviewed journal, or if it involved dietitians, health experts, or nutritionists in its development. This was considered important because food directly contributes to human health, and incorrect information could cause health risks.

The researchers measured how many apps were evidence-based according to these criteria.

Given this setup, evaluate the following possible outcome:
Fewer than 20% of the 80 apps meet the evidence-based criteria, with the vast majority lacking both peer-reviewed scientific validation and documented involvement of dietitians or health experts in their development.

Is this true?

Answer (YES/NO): YES